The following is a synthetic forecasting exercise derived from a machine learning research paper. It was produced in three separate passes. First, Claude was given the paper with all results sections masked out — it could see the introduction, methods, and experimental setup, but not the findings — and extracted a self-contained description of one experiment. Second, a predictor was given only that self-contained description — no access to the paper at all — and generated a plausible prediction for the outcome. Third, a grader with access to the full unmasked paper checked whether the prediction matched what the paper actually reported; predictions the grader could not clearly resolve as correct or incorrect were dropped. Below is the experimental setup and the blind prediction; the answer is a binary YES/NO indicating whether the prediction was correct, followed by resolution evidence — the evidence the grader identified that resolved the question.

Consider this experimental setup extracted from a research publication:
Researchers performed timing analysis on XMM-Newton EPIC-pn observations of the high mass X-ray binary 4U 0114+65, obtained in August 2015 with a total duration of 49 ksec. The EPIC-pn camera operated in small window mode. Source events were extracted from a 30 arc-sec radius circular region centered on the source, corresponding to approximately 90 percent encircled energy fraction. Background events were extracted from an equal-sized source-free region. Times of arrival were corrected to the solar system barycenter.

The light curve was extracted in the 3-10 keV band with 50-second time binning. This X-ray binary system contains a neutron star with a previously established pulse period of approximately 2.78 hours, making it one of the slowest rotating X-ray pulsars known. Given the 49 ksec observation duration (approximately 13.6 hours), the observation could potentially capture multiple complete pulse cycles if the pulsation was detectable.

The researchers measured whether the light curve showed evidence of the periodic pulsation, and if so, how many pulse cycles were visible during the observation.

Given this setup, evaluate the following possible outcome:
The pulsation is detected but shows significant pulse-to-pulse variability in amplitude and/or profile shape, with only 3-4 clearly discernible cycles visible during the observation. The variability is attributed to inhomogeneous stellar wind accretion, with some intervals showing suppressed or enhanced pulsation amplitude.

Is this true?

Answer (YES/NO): NO